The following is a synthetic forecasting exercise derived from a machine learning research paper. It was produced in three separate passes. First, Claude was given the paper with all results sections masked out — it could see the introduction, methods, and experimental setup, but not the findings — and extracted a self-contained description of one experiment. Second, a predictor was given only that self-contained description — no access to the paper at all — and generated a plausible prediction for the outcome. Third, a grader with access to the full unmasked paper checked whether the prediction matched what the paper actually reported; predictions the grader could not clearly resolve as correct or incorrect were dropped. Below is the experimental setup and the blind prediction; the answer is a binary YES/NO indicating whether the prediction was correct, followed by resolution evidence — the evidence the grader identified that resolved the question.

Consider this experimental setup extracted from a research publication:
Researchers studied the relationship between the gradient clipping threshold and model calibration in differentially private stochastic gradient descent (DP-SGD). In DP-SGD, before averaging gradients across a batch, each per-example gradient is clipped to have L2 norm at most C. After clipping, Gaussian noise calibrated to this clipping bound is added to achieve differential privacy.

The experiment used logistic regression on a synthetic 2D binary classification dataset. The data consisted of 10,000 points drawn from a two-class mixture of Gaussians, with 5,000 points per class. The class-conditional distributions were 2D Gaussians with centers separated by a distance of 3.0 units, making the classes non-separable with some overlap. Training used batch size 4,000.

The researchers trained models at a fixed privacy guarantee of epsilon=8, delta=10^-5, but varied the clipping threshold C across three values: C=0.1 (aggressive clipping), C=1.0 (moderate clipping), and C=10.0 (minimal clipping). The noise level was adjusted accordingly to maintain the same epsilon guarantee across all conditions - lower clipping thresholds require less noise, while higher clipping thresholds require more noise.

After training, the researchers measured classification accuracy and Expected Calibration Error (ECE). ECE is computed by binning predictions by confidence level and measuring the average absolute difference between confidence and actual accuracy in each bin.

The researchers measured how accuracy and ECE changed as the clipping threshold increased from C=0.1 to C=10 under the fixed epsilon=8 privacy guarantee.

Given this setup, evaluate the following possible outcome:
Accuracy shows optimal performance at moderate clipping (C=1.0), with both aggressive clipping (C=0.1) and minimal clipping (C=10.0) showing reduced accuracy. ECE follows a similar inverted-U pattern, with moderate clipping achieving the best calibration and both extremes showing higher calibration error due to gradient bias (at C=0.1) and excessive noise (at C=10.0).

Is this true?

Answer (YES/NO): NO